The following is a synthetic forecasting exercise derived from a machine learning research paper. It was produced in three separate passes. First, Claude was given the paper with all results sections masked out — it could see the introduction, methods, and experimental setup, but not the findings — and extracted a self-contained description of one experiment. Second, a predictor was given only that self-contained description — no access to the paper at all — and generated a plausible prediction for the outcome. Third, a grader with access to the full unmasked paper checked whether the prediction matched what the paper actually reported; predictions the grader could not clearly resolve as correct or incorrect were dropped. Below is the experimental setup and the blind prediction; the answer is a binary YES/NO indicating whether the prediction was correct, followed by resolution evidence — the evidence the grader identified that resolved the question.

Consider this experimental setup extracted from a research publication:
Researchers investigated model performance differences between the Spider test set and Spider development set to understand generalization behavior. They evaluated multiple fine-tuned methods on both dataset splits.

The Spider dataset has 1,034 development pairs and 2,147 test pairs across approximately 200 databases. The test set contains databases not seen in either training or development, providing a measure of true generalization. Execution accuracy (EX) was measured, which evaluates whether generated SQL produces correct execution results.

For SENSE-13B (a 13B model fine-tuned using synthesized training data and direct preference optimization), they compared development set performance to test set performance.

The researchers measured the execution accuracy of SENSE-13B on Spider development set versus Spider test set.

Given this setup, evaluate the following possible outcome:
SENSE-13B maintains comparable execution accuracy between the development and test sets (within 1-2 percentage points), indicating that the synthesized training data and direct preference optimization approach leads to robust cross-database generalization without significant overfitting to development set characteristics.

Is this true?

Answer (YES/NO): NO